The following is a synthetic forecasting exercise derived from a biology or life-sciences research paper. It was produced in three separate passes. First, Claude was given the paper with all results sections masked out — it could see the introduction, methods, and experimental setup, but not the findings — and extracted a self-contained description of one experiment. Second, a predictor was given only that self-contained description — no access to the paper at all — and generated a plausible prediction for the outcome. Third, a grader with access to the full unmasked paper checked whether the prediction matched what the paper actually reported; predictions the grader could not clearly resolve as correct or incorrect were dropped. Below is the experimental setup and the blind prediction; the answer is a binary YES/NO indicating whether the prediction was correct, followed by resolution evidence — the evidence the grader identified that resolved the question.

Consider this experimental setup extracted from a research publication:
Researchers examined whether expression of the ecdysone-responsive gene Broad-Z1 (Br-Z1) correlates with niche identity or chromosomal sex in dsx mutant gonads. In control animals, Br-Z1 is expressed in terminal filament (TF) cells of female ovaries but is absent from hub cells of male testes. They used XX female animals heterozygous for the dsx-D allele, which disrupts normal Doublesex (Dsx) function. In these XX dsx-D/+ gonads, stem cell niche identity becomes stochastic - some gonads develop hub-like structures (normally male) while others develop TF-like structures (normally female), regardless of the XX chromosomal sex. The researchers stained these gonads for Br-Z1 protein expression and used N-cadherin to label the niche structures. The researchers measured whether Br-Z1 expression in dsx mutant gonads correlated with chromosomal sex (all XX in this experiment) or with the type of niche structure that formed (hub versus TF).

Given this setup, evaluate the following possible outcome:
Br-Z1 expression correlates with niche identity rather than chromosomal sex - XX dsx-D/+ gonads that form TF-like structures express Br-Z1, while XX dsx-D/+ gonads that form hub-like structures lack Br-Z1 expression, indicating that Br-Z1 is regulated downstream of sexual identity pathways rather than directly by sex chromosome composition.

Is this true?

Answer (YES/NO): YES